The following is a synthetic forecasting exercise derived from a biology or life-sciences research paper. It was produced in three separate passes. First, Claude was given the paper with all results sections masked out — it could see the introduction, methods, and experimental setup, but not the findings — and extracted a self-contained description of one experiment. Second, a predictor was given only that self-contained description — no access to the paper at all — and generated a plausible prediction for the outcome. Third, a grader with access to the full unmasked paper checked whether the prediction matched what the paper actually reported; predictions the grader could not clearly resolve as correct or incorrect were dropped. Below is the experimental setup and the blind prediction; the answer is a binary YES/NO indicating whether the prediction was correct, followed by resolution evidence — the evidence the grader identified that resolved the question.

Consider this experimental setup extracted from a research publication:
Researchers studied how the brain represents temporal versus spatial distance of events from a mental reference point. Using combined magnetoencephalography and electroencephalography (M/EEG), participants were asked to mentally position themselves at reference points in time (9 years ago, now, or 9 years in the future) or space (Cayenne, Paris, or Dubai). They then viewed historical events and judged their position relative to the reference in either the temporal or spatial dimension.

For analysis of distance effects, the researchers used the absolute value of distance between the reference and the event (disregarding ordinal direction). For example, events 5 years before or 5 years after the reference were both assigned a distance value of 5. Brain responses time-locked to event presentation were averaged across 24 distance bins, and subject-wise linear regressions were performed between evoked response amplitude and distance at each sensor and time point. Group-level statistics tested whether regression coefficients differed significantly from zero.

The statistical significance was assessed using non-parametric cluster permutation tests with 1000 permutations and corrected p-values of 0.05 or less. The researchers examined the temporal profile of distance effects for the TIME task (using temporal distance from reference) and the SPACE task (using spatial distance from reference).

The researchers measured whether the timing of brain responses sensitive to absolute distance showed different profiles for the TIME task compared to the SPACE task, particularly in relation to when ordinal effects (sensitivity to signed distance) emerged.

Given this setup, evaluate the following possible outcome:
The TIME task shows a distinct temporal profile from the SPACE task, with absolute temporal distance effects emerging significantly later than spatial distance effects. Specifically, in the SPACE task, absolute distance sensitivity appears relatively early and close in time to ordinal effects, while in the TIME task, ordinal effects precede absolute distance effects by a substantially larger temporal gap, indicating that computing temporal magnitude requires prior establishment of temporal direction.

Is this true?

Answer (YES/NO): YES